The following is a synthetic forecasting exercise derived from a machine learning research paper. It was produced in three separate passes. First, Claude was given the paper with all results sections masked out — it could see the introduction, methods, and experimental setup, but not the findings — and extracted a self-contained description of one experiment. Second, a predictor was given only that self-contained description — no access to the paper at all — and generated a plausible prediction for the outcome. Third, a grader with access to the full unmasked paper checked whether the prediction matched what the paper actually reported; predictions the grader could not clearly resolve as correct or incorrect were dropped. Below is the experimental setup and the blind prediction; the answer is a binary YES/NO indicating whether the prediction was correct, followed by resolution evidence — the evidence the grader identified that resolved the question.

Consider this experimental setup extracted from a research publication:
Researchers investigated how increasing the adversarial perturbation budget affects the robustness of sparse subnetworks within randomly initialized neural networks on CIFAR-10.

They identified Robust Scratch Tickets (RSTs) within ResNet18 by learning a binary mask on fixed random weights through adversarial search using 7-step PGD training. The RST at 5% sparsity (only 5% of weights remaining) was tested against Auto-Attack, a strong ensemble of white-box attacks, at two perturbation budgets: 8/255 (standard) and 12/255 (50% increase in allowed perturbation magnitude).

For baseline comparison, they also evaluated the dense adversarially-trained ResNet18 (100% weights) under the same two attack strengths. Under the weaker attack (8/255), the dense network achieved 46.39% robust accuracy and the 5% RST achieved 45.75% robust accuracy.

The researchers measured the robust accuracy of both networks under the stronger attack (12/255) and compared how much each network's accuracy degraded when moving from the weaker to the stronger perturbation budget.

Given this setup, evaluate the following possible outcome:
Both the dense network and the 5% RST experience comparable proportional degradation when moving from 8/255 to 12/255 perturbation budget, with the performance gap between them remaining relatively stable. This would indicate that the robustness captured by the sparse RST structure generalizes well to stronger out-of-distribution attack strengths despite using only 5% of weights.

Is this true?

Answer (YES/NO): YES